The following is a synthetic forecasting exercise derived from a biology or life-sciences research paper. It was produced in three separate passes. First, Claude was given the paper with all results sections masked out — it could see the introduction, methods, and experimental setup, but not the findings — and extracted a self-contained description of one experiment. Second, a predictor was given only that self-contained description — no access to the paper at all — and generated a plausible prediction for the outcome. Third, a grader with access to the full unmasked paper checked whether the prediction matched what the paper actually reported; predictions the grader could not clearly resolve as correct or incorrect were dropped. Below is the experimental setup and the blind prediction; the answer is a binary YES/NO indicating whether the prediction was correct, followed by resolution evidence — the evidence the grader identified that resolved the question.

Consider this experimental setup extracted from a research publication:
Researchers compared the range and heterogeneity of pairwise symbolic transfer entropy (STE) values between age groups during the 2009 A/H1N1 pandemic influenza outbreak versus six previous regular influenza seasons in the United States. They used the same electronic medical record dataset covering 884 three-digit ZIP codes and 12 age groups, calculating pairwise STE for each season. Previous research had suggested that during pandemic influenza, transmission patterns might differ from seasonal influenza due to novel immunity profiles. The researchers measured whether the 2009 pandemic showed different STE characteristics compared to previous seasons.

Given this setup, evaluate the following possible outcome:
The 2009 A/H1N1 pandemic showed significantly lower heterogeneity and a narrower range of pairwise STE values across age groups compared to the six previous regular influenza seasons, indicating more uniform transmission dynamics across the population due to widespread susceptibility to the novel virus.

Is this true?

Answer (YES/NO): NO